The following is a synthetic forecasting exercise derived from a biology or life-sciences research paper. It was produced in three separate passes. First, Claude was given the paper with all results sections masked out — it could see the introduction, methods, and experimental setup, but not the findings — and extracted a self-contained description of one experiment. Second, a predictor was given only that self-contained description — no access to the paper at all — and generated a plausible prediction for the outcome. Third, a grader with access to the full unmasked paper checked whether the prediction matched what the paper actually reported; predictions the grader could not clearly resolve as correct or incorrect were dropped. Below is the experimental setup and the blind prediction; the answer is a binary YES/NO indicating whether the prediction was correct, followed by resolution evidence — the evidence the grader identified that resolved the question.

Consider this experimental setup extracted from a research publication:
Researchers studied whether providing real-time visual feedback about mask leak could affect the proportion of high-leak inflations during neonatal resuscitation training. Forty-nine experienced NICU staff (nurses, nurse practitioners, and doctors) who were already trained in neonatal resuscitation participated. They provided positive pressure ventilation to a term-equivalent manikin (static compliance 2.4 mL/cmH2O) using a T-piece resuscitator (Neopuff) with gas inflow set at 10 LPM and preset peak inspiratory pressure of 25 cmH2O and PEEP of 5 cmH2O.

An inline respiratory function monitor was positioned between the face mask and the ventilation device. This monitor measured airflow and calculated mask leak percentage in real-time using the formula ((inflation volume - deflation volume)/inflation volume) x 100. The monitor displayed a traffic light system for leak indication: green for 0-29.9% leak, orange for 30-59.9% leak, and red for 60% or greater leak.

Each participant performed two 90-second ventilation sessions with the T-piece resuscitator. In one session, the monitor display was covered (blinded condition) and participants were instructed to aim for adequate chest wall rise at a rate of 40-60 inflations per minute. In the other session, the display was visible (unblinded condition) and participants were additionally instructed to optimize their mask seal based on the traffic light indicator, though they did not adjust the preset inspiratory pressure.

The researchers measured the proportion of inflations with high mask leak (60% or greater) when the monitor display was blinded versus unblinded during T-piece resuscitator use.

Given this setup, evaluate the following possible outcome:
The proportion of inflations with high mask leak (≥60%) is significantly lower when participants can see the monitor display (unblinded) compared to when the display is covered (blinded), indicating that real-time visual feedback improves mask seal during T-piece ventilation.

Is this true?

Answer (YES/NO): YES